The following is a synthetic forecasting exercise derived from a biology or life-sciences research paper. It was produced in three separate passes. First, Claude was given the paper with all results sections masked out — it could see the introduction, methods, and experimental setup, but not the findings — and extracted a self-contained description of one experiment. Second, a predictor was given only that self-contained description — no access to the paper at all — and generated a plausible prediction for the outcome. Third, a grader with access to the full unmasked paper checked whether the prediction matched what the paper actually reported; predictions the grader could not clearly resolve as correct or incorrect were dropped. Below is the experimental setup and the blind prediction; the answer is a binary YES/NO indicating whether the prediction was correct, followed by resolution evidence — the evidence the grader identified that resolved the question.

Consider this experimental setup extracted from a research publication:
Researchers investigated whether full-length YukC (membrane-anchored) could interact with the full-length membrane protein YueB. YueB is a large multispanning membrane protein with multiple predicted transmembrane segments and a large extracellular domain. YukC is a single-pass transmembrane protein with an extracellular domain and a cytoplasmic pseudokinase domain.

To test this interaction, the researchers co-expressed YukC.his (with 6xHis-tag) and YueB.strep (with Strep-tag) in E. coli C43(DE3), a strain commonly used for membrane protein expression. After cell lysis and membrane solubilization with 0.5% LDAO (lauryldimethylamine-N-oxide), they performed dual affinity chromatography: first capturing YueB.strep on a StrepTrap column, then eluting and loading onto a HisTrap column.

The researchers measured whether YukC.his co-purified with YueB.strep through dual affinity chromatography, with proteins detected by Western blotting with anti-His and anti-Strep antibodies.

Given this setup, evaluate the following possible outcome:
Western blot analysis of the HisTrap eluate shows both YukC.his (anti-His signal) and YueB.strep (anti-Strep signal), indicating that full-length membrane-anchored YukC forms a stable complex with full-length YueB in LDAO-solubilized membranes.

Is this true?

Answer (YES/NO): YES